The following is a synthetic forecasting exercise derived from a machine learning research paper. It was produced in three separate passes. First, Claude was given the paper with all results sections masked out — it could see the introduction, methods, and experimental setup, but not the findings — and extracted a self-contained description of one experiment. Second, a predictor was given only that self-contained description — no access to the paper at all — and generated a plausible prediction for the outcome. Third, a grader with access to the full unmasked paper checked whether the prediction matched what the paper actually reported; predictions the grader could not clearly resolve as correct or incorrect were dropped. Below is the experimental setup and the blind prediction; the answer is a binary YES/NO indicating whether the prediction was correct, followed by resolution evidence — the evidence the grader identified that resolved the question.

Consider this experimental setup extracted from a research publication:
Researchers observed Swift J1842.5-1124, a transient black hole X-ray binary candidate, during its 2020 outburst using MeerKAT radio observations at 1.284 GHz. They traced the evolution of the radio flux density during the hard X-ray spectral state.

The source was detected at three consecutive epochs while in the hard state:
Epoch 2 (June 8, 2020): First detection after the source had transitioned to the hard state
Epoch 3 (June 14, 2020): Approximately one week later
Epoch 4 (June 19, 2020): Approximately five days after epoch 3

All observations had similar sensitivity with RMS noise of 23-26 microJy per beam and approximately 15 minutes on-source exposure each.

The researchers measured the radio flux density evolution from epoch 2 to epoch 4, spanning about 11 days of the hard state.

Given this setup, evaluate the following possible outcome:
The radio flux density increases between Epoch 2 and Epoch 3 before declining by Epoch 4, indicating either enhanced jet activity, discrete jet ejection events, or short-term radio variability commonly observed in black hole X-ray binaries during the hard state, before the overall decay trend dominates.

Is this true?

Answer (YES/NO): NO